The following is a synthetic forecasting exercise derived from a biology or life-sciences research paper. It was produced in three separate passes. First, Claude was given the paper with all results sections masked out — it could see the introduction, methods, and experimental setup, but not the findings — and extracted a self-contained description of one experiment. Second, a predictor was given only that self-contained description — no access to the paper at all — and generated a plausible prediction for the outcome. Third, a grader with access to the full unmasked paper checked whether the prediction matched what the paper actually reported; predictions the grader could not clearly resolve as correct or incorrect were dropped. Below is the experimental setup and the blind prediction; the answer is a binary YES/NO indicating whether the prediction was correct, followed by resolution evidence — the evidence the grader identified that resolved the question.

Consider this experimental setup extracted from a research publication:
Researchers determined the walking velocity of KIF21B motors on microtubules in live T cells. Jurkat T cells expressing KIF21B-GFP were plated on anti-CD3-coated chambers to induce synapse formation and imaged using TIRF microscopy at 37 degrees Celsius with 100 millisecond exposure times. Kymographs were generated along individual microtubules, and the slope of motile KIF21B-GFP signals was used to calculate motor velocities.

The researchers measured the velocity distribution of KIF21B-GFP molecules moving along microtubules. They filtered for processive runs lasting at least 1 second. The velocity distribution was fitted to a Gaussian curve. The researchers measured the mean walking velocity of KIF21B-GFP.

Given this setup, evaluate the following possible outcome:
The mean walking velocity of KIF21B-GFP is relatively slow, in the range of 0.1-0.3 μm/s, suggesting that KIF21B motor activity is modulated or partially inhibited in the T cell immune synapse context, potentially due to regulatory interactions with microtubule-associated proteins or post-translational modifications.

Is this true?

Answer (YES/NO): NO